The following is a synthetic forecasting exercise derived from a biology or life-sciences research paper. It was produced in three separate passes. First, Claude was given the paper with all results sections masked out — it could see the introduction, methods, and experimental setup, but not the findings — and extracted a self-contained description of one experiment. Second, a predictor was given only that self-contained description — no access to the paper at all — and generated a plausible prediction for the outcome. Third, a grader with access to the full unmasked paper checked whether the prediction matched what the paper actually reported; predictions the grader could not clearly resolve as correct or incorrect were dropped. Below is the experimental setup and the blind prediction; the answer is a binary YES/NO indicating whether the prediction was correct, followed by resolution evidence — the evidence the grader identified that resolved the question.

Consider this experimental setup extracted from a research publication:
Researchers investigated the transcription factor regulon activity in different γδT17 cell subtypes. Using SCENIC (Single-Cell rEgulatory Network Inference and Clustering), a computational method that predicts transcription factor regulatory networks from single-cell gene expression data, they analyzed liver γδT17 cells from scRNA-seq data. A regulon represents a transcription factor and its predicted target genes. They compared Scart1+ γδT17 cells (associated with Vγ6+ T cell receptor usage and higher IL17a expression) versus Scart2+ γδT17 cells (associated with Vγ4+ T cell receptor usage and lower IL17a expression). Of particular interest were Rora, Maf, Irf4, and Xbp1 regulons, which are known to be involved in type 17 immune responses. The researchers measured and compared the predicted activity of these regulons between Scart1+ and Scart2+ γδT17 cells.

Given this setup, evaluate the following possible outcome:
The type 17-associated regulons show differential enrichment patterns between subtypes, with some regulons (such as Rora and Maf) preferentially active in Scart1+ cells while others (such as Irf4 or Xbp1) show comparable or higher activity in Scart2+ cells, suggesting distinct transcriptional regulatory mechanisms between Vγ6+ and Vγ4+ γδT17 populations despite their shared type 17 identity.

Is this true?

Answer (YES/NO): NO